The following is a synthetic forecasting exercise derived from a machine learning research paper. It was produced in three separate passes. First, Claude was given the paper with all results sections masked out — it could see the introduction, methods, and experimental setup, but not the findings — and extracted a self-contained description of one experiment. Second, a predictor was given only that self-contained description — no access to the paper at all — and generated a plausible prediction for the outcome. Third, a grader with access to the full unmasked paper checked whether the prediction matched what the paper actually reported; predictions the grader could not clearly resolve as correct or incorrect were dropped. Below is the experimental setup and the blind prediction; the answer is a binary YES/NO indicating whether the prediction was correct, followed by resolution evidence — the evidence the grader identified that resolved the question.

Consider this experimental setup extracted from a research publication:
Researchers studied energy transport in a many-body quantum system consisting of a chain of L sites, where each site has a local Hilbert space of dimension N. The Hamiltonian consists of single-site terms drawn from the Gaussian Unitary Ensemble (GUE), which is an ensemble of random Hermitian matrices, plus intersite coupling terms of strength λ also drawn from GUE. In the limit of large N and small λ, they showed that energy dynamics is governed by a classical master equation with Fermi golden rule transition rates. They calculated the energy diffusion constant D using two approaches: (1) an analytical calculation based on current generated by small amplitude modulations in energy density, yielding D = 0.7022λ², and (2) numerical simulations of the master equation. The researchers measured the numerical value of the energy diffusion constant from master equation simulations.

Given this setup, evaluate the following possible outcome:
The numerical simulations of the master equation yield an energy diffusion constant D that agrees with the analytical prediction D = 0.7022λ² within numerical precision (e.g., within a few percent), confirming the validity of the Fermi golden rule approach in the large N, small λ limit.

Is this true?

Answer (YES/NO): NO